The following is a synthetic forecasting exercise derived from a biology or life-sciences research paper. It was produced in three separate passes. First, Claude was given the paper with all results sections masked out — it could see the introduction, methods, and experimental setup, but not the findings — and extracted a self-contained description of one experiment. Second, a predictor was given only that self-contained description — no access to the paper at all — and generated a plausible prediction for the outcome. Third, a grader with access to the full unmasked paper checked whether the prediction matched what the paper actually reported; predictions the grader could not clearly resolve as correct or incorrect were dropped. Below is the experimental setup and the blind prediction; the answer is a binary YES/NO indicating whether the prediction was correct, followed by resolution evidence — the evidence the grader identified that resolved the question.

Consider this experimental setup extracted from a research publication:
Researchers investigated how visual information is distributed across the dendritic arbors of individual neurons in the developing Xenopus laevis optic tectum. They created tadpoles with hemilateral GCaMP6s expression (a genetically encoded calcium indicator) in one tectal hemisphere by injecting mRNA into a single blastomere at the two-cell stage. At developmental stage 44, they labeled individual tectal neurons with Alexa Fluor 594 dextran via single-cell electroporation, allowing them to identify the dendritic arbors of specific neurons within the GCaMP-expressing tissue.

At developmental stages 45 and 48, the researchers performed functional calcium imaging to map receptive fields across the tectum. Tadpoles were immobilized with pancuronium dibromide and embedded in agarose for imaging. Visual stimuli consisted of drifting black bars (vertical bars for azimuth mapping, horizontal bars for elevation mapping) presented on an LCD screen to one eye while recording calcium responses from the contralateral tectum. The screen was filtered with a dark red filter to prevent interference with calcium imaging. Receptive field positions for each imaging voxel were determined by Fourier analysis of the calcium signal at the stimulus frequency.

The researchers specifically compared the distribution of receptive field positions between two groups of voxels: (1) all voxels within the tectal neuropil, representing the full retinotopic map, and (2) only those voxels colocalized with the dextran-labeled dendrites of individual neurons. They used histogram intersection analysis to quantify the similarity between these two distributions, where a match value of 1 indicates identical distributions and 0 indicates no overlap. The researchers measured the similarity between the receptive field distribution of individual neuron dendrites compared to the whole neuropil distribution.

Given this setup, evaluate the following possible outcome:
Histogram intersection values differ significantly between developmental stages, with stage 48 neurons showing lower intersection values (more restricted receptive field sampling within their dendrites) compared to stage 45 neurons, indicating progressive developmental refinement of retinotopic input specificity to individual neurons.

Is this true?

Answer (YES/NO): NO